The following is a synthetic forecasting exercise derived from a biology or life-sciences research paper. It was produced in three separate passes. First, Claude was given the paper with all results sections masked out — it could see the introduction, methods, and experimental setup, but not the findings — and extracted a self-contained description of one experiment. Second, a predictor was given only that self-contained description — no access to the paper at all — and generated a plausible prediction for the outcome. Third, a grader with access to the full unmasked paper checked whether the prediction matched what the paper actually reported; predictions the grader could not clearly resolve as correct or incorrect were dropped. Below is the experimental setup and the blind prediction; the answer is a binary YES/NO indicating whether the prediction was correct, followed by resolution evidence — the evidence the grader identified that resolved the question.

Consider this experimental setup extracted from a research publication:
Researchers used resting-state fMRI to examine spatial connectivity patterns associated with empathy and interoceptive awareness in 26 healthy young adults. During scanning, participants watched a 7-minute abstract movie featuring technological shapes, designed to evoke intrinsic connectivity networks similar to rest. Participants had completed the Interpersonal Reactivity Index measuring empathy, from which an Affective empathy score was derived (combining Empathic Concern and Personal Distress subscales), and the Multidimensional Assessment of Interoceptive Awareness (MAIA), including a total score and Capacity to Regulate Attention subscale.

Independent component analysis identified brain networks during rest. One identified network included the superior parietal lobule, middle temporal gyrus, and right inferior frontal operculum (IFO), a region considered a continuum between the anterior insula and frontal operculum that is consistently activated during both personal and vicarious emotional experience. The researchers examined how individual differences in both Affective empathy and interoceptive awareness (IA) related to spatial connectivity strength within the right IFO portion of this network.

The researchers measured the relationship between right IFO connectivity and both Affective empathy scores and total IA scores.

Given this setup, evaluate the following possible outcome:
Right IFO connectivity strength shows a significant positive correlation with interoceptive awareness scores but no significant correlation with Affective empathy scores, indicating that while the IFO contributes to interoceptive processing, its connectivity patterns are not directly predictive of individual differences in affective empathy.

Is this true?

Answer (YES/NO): NO